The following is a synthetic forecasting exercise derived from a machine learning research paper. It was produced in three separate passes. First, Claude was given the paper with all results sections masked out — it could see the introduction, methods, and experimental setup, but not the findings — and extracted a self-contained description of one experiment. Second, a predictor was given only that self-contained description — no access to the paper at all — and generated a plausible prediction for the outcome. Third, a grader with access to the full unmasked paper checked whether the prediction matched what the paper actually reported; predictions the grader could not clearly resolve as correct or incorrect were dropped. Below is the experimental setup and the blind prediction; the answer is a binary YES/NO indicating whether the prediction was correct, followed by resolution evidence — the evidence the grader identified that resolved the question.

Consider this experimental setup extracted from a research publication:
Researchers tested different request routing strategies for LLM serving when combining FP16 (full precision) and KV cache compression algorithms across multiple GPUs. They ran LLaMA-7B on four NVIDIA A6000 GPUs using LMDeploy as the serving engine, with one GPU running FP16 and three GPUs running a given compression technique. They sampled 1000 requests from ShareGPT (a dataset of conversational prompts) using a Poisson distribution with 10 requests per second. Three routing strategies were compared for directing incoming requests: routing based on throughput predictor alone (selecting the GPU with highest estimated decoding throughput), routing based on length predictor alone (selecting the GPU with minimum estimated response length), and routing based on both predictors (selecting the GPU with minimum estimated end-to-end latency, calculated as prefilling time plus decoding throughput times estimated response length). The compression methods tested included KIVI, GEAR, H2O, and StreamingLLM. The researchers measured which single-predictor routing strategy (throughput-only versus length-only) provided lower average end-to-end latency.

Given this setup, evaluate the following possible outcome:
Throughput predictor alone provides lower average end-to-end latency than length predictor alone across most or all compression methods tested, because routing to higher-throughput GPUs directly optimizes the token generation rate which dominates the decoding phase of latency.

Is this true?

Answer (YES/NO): YES